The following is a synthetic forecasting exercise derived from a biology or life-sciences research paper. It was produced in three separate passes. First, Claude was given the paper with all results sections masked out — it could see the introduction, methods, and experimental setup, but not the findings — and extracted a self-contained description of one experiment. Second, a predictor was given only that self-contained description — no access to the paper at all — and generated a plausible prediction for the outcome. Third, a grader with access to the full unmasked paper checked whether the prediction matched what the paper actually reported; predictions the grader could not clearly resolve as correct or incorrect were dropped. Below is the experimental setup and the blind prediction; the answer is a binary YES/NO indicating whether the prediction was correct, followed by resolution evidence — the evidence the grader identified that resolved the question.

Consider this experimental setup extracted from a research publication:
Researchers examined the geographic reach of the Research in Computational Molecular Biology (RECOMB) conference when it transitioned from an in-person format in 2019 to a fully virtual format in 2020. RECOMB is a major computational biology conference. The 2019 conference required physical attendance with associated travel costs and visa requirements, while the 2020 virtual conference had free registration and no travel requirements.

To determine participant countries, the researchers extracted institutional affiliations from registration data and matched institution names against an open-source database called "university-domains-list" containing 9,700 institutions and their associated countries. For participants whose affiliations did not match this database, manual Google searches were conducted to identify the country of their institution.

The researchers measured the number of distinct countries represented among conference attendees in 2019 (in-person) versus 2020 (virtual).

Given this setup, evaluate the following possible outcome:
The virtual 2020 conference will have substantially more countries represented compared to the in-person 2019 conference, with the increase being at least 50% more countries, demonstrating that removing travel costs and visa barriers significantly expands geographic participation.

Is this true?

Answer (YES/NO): YES